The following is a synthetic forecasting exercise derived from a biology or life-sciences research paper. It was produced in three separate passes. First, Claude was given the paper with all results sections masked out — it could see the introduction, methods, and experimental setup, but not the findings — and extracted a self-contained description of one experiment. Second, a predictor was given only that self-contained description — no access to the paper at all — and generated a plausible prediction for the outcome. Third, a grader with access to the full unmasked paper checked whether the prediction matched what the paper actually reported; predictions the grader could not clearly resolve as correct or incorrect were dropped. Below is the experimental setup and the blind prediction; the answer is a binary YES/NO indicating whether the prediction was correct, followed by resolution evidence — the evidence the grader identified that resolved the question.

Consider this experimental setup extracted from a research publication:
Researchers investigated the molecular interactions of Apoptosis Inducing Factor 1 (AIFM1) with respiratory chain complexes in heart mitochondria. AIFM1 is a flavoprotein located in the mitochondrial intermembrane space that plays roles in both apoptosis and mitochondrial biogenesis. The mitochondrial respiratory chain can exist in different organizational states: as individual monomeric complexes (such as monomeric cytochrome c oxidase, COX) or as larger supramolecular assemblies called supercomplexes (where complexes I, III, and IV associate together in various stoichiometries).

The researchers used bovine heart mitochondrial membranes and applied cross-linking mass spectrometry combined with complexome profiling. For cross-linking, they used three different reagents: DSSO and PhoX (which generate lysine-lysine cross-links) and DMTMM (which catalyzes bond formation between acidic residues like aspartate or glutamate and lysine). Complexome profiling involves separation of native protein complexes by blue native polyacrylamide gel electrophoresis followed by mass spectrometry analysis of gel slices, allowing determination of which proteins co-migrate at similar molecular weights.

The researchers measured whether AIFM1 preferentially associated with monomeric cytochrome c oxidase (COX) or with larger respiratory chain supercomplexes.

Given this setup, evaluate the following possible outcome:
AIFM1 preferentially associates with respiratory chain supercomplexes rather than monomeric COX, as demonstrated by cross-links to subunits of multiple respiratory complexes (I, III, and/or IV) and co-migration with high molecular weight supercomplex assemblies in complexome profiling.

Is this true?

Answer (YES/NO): NO